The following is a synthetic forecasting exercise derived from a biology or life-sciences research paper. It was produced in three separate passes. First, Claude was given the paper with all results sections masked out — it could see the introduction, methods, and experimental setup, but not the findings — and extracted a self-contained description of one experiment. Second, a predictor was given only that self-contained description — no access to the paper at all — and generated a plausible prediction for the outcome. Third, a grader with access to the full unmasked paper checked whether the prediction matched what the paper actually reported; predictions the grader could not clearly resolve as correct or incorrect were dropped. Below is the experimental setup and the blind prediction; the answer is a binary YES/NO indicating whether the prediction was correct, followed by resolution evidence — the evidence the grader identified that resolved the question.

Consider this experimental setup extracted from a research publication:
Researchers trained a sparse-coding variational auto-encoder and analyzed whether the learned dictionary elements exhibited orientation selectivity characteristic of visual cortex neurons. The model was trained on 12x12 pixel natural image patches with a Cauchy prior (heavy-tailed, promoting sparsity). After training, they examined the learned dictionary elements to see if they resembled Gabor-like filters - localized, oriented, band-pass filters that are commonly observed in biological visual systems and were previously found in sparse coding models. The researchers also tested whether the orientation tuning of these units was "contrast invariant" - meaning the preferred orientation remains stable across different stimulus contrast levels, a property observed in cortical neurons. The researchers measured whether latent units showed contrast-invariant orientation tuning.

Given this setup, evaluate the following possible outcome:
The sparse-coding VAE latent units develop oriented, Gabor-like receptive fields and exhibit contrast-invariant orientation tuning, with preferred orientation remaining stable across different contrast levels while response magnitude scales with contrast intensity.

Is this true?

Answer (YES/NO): YES